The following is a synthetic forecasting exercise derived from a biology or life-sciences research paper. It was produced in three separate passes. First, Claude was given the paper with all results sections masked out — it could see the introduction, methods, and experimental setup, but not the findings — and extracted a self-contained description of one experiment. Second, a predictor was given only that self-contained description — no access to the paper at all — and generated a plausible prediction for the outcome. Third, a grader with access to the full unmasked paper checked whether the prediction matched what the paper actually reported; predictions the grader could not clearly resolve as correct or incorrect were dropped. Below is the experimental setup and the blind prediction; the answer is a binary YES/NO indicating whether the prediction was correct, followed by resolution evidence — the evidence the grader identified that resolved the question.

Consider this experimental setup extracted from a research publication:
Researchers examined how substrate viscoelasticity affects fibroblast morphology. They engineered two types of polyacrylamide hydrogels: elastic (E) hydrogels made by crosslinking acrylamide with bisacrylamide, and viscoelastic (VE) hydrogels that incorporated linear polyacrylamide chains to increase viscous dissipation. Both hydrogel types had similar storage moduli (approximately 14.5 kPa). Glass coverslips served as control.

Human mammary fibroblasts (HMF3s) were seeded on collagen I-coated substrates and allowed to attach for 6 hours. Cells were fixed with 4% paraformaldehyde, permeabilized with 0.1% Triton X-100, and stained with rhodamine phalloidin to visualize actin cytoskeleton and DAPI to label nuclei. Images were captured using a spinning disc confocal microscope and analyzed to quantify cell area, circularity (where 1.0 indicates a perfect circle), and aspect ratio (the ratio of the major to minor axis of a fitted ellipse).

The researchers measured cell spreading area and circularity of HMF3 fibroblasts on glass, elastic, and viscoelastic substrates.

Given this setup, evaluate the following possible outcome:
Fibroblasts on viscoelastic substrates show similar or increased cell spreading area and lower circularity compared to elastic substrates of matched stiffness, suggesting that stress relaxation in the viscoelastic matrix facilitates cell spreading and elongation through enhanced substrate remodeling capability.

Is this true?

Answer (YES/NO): NO